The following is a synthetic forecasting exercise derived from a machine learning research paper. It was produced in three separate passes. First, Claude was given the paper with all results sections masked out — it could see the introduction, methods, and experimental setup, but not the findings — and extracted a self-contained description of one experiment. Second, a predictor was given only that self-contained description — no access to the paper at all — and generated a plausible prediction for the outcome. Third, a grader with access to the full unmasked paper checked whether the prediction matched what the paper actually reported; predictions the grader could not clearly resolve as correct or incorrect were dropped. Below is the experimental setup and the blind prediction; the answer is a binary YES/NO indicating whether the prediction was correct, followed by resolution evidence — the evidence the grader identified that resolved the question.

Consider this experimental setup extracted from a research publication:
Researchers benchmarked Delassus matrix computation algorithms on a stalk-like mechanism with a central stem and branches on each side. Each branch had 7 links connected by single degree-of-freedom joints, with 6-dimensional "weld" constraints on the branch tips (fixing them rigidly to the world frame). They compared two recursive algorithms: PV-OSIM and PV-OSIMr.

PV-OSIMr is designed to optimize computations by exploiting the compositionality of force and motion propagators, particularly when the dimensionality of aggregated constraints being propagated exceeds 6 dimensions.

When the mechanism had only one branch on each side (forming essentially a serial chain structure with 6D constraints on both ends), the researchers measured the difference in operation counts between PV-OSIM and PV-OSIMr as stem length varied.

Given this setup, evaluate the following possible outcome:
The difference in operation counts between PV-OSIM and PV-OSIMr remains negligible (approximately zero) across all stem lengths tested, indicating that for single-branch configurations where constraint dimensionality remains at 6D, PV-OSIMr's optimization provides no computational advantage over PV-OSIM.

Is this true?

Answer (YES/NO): YES